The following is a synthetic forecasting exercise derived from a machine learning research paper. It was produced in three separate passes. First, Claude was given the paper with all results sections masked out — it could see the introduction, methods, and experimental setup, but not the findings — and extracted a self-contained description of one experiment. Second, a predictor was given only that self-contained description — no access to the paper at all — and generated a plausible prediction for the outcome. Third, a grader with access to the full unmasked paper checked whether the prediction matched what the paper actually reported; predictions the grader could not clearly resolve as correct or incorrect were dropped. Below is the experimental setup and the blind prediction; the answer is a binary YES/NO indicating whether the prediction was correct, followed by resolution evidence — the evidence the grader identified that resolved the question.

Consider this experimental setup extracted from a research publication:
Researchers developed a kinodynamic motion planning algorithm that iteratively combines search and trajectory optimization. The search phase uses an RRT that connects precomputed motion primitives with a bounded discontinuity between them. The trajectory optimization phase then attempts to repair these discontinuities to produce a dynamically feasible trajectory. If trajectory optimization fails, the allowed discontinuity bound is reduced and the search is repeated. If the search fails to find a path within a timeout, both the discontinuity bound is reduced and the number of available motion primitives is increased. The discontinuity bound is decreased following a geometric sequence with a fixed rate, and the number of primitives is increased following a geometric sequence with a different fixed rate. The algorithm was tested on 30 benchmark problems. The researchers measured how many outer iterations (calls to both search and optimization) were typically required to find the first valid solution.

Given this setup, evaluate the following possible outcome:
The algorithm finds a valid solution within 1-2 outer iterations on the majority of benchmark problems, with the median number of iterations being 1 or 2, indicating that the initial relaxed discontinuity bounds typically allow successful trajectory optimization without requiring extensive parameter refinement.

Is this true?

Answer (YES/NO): YES